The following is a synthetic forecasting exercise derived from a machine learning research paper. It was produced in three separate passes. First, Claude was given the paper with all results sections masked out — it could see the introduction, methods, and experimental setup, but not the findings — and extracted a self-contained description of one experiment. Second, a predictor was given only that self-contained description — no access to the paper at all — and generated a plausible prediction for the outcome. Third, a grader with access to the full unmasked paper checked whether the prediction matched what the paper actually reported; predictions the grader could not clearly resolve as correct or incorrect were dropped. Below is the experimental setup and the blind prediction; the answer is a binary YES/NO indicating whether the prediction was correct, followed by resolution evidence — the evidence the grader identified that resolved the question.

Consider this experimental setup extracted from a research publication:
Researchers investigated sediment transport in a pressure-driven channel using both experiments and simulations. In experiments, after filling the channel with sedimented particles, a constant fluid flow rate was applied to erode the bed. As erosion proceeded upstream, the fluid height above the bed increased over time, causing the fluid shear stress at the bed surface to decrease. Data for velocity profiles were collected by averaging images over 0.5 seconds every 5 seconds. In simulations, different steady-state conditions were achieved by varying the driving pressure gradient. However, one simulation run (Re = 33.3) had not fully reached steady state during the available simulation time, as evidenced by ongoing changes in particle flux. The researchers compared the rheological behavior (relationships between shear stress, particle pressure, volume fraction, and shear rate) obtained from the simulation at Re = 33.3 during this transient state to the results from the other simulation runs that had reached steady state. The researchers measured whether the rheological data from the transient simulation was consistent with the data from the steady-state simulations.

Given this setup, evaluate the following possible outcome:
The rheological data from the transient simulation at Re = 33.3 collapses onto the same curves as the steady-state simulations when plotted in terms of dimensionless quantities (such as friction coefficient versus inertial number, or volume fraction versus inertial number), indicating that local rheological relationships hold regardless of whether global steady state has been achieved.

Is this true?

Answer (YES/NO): YES